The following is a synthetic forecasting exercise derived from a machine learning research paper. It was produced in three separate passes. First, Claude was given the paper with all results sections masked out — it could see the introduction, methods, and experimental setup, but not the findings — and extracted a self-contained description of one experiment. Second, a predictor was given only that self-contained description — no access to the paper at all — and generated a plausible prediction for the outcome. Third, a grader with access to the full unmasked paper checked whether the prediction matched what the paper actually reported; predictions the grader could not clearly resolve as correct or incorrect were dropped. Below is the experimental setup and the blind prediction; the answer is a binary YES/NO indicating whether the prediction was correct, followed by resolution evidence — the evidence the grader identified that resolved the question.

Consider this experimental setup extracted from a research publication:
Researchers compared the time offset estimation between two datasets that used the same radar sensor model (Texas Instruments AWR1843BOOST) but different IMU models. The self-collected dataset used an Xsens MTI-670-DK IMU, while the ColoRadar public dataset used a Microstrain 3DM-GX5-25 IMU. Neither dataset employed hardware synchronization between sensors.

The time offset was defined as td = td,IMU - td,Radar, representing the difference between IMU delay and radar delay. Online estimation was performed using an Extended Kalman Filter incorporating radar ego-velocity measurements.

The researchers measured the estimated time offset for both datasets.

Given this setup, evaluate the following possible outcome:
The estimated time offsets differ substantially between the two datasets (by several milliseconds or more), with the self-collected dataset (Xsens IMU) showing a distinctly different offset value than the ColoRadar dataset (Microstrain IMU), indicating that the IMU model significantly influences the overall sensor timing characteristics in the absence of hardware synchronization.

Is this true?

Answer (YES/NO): NO